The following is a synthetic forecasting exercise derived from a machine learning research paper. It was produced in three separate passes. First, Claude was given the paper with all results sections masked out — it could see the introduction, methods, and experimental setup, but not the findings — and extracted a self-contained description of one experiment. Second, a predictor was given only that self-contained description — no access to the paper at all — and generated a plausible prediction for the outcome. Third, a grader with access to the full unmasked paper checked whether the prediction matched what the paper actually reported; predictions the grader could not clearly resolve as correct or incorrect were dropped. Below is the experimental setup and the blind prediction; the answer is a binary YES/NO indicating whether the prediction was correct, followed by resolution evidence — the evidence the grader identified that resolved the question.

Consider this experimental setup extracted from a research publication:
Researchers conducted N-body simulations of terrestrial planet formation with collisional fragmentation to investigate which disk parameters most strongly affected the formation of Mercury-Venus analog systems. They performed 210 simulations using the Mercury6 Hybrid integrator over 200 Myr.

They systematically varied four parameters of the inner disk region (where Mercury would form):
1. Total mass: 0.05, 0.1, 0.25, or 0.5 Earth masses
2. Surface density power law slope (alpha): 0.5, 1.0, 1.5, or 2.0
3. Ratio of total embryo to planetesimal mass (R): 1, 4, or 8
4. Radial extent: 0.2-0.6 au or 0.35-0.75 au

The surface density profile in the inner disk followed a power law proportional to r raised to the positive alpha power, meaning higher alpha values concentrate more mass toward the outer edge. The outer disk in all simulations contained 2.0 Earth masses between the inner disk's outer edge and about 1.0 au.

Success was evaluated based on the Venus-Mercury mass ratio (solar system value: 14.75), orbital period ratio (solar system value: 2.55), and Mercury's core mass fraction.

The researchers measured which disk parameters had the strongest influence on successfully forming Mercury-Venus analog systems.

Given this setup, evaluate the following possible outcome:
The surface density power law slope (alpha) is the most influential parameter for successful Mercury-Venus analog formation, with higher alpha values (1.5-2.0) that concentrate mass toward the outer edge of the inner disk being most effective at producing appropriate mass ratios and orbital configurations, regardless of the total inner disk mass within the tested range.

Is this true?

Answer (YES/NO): NO